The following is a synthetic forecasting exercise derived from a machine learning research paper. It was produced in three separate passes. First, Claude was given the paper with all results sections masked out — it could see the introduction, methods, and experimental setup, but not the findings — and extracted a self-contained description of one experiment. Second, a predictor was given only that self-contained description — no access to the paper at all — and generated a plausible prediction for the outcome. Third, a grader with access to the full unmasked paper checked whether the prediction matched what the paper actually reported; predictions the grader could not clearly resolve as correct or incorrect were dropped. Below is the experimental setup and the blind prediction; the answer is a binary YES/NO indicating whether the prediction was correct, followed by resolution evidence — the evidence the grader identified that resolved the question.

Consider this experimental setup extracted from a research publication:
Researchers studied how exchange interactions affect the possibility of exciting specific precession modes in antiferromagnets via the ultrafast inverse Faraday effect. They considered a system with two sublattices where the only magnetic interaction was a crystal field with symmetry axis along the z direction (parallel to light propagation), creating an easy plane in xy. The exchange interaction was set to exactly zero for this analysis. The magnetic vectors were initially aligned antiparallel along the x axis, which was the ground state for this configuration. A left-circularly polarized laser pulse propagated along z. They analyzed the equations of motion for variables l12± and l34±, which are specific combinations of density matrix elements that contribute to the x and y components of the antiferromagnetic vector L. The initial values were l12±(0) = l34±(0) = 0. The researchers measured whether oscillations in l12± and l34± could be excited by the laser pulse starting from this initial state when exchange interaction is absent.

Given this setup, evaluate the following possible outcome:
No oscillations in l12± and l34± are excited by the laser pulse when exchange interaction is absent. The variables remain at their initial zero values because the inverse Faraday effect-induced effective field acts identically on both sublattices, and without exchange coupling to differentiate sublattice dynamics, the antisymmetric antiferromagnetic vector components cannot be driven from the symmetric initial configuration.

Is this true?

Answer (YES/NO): YES